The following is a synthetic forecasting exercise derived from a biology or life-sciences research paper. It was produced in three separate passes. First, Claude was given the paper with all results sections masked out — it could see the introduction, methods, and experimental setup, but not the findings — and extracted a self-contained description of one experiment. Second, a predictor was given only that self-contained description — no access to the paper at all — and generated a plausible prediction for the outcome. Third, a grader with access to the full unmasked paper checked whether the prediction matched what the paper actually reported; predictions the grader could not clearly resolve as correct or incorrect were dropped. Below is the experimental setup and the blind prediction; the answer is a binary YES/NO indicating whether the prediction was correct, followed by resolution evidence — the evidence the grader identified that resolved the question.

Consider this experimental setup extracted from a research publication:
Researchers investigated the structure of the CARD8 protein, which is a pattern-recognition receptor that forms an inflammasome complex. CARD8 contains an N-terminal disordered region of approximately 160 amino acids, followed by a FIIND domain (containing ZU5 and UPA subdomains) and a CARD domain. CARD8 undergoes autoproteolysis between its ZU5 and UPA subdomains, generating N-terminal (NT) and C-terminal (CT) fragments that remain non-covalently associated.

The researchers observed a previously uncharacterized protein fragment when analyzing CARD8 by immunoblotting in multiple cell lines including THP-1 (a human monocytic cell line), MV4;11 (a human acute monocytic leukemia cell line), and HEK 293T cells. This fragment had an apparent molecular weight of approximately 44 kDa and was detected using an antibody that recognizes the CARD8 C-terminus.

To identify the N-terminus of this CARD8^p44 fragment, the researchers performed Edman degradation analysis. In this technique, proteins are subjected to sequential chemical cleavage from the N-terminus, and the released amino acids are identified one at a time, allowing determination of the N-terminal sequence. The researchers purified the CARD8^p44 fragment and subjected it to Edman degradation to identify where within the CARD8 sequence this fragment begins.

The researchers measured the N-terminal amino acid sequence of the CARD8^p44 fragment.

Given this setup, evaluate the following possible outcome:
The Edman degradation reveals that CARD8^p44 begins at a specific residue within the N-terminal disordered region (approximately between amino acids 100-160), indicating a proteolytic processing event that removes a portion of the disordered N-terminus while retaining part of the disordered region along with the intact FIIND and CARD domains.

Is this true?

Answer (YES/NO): YES